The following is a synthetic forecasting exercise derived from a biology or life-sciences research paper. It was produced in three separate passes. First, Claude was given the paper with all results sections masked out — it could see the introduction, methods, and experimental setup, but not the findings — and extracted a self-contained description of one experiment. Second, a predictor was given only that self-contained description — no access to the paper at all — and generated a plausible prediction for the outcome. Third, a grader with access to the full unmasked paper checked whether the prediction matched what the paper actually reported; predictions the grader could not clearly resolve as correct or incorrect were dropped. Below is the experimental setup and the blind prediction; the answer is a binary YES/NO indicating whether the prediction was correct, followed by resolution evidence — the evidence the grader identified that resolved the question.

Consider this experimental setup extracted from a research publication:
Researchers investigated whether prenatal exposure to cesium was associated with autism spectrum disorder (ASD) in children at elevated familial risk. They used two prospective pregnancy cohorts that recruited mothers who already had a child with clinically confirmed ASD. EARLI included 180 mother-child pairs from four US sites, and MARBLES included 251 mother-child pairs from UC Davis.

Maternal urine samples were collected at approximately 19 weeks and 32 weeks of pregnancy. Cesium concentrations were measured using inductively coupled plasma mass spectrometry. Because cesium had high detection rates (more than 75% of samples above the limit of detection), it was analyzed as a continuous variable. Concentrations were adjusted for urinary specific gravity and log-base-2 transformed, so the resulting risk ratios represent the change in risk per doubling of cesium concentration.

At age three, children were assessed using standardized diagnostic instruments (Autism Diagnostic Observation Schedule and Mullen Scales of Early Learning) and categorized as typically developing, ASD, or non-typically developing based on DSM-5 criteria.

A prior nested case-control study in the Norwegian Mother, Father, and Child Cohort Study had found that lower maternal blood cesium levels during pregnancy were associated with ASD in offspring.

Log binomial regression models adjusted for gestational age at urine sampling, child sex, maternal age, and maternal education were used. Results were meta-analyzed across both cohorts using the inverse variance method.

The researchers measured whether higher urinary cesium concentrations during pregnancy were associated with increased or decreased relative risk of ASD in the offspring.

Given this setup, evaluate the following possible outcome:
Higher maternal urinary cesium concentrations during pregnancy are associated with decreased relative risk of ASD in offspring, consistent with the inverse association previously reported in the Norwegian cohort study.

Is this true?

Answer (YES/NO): NO